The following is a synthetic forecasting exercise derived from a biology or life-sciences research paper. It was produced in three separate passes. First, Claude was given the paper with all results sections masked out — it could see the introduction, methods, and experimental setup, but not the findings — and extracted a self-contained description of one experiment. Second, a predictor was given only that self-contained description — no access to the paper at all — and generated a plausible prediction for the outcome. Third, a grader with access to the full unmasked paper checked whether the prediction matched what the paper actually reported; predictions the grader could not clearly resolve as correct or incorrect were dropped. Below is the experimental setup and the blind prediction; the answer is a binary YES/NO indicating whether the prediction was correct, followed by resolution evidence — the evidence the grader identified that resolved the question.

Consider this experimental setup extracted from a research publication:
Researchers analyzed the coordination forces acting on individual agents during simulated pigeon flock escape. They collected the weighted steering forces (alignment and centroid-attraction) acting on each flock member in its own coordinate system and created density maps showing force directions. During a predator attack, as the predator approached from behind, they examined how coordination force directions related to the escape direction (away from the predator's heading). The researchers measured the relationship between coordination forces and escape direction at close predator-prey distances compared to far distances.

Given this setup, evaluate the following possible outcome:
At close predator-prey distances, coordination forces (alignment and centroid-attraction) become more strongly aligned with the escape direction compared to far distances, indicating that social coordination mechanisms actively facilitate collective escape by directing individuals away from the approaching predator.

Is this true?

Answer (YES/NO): NO